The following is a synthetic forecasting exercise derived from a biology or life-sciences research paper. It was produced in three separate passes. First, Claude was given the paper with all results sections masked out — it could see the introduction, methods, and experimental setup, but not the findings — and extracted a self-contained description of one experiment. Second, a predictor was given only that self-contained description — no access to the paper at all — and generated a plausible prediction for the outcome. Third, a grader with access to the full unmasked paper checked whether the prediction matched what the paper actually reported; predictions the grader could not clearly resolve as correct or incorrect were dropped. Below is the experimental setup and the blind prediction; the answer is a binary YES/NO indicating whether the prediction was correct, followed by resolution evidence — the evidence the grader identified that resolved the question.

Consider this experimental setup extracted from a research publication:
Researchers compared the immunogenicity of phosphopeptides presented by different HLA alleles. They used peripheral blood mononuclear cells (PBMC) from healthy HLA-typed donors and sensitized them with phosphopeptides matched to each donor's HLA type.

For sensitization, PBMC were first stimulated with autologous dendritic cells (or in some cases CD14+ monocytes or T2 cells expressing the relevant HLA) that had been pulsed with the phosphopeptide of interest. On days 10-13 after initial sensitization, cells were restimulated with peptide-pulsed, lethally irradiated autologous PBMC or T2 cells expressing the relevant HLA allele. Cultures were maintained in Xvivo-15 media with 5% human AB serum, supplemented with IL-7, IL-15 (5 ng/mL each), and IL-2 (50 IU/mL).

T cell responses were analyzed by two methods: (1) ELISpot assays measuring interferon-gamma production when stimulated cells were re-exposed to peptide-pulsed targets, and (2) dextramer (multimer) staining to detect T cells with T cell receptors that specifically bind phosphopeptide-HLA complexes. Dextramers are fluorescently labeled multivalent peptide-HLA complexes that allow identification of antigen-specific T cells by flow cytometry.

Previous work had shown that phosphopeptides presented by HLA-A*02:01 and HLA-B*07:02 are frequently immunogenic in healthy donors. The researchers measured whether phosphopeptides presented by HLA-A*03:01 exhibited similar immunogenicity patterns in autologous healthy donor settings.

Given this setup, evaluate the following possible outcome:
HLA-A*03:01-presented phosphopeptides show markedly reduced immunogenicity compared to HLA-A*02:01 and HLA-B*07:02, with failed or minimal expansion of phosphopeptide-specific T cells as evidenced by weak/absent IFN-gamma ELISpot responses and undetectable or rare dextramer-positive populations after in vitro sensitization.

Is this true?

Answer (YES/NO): YES